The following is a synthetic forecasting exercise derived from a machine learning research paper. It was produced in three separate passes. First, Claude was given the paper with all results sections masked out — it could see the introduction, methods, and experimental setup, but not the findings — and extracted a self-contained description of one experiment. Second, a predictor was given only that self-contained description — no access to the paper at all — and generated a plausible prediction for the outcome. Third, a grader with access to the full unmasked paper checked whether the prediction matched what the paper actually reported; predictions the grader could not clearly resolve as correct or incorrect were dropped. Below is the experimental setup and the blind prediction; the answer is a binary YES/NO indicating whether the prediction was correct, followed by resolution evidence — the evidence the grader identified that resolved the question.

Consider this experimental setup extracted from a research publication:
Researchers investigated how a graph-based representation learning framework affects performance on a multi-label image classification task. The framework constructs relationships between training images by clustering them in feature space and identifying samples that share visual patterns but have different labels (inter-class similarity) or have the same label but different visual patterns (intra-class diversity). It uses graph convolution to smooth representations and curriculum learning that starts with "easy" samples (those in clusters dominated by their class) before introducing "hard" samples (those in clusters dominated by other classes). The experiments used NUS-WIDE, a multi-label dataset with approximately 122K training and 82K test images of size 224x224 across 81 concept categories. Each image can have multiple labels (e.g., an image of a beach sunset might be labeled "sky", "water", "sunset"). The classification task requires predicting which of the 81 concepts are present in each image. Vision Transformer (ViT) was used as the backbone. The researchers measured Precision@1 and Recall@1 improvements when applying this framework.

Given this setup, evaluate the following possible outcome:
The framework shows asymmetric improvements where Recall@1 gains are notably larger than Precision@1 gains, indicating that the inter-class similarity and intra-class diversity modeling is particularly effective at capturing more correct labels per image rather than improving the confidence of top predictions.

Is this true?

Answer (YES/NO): NO